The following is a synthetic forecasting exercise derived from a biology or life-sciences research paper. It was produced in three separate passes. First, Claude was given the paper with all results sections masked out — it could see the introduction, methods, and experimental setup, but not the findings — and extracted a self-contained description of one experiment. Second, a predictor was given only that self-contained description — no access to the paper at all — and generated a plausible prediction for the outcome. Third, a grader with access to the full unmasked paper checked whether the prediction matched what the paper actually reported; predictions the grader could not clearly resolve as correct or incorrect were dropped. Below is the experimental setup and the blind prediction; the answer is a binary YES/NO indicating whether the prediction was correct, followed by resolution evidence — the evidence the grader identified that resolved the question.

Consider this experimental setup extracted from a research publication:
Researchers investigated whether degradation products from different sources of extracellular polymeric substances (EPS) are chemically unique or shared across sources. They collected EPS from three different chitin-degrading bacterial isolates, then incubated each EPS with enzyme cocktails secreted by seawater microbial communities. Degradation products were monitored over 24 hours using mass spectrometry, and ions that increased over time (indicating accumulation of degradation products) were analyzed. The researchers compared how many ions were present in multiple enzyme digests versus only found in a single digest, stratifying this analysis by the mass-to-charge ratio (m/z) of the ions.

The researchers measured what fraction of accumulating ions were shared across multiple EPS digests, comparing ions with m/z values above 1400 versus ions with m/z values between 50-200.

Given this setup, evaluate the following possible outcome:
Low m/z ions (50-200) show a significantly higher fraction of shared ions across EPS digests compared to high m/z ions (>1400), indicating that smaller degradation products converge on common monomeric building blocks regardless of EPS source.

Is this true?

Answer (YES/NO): YES